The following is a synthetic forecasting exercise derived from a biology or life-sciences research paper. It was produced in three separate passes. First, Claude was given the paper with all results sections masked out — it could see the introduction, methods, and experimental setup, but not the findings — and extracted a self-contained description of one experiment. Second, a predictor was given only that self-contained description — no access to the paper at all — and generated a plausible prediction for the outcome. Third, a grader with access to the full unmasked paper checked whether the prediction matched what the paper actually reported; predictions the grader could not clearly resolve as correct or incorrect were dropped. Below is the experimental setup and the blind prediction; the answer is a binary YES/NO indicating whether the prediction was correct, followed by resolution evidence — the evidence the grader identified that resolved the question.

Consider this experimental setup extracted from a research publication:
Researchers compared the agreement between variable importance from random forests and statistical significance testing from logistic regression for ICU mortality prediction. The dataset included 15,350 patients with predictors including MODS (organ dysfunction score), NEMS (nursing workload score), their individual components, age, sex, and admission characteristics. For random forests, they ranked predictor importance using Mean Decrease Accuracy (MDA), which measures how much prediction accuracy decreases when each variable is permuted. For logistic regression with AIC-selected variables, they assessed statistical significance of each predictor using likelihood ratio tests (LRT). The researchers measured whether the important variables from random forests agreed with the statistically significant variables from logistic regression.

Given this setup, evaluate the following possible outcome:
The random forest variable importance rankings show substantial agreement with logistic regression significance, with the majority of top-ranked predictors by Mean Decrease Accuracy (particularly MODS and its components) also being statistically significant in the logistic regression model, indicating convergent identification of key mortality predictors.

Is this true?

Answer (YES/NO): YES